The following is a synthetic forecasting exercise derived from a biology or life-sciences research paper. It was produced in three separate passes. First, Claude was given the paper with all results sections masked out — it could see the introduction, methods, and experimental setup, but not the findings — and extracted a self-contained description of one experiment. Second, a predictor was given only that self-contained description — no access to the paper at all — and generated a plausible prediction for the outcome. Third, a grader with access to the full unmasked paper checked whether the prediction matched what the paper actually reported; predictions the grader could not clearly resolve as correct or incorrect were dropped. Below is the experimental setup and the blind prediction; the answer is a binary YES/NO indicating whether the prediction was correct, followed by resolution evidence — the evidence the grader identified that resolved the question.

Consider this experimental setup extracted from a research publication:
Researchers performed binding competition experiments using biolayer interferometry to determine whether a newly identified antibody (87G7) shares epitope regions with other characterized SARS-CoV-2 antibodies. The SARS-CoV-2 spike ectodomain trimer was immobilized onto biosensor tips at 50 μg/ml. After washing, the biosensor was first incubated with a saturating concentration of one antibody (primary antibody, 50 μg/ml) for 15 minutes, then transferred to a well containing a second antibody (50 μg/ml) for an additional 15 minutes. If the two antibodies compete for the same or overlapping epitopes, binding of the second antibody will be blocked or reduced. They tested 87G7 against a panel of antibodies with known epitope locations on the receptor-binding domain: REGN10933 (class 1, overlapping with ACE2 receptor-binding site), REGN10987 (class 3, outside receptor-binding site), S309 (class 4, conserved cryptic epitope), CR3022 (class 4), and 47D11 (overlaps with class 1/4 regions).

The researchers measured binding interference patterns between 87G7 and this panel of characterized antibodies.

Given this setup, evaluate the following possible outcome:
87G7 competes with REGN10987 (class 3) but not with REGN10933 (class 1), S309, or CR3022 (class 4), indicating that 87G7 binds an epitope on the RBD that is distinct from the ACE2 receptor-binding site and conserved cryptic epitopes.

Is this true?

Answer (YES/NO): NO